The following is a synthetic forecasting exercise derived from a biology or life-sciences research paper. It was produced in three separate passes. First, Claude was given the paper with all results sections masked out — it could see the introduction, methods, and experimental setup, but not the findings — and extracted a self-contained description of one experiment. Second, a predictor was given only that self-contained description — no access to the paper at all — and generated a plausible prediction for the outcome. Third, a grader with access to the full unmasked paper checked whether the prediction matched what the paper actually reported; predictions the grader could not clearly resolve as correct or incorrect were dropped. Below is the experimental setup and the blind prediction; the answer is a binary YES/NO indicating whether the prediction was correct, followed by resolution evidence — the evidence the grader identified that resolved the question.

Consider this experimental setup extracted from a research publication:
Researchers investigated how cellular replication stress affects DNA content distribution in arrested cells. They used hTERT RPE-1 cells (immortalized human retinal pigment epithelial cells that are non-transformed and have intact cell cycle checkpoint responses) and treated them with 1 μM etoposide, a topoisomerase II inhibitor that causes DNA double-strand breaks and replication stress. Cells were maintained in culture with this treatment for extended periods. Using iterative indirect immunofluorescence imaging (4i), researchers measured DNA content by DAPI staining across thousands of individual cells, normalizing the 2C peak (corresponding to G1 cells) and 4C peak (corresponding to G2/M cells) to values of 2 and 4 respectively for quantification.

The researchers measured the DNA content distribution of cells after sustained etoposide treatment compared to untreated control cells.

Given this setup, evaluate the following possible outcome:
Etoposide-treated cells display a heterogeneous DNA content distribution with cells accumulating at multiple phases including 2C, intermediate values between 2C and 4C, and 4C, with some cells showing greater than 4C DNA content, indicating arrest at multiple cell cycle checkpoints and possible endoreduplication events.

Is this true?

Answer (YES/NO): NO